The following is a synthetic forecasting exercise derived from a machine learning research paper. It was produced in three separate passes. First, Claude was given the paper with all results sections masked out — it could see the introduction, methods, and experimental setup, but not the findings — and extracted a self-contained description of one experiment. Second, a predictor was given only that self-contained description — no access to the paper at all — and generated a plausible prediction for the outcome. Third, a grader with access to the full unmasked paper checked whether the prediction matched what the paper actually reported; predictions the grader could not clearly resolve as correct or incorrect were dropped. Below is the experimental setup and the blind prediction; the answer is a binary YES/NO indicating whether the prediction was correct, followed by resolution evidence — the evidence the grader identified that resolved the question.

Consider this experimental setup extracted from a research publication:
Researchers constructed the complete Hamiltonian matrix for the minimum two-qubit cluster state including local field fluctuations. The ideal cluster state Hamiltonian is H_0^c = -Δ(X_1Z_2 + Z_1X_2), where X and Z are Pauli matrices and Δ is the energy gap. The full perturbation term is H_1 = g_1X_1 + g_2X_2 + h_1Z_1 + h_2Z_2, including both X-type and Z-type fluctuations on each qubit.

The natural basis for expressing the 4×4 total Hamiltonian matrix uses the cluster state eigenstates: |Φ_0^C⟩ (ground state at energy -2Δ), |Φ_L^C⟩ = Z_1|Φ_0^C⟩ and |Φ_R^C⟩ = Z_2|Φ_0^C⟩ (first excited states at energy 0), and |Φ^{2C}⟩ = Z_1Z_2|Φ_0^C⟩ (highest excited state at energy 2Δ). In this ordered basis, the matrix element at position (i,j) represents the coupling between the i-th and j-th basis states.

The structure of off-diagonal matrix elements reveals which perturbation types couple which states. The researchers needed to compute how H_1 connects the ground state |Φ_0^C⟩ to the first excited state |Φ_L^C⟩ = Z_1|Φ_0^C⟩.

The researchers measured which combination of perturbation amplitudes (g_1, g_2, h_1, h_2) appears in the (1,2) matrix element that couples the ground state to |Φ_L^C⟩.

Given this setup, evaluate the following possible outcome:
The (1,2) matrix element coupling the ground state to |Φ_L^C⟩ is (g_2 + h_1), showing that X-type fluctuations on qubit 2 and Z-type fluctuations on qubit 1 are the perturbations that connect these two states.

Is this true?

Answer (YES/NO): YES